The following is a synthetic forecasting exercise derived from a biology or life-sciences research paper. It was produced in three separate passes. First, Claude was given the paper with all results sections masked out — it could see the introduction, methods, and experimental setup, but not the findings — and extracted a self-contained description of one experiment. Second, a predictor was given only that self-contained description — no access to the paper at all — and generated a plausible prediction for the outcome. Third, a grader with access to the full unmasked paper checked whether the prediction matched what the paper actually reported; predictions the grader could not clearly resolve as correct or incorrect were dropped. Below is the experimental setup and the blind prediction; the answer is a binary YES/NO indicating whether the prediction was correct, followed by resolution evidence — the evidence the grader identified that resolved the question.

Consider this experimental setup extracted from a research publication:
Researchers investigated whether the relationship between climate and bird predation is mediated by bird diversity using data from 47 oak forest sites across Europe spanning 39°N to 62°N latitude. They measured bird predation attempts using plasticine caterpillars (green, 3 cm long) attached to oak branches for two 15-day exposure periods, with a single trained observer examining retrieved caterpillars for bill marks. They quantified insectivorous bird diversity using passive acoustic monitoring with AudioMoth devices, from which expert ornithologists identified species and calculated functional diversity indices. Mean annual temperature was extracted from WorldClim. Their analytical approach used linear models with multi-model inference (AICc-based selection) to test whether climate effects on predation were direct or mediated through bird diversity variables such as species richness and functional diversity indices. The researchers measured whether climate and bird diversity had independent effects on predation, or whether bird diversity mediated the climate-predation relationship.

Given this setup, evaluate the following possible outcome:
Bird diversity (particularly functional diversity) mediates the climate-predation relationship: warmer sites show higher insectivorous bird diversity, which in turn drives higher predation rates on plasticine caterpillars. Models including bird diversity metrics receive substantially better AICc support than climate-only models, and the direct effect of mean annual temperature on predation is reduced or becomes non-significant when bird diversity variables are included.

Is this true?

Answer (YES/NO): NO